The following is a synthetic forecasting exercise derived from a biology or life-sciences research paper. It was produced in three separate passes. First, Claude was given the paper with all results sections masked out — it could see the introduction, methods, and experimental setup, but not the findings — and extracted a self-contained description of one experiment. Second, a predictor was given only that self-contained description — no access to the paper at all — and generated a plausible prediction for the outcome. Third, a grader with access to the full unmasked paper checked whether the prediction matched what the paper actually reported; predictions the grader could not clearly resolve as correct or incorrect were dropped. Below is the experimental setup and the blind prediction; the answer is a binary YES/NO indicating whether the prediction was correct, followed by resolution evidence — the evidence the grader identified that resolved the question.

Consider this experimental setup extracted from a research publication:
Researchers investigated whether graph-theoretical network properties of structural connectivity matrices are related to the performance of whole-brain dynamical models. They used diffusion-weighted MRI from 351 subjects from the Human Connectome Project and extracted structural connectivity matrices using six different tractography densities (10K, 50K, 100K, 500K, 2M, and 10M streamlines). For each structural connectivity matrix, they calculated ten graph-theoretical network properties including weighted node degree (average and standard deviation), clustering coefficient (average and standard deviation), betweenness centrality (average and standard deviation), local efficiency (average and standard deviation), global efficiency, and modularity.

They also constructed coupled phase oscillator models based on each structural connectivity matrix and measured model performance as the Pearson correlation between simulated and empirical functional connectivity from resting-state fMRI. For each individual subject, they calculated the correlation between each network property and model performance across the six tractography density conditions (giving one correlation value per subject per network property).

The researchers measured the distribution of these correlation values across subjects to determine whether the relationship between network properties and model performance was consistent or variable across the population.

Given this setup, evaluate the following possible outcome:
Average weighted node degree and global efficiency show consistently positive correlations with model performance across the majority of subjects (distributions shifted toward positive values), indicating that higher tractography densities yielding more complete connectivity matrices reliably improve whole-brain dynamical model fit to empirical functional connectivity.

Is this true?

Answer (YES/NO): NO